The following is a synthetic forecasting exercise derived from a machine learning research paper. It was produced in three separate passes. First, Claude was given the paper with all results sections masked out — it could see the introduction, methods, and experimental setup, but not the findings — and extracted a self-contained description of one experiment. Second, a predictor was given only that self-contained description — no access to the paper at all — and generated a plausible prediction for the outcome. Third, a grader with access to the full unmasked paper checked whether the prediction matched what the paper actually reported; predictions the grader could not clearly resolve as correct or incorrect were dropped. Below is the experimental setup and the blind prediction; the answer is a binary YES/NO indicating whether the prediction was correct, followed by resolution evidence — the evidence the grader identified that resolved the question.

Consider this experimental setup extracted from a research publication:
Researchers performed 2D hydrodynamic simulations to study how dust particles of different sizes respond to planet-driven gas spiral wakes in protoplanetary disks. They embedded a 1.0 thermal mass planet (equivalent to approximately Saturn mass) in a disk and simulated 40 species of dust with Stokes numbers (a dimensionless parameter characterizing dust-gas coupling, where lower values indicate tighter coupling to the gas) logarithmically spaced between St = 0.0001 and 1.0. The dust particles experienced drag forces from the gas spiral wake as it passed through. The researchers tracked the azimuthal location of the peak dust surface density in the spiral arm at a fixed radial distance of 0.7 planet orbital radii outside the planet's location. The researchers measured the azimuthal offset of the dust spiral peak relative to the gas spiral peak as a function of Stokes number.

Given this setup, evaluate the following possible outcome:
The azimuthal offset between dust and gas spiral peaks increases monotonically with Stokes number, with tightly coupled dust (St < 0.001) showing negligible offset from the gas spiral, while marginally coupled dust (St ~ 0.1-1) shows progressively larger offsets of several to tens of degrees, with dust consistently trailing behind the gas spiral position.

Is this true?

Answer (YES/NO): YES